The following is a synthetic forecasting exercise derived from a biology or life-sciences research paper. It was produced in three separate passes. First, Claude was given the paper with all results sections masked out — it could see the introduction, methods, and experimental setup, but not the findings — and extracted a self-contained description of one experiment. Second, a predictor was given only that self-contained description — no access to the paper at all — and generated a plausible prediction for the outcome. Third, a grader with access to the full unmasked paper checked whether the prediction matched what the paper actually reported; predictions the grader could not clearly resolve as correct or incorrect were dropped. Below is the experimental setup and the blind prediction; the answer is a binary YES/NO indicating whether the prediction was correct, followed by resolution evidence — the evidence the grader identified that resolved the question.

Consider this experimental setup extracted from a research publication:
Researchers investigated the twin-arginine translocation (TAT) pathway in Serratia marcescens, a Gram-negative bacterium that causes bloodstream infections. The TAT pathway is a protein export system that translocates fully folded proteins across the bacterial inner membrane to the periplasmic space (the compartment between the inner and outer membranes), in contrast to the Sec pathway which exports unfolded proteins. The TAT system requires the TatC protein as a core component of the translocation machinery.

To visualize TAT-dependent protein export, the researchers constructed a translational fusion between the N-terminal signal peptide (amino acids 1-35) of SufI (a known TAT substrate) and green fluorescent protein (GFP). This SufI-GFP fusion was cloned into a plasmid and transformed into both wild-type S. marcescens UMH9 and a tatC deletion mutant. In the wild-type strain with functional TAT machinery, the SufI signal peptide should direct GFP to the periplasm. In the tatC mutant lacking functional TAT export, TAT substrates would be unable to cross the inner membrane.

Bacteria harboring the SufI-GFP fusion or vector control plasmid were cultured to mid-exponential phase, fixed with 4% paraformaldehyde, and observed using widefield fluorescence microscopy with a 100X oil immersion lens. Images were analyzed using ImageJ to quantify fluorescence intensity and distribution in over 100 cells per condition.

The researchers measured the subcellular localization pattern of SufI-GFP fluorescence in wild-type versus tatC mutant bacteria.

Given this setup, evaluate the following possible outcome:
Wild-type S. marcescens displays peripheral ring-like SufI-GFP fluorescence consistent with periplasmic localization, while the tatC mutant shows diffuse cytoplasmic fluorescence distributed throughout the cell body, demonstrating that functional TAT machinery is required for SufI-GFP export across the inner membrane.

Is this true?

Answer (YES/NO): NO